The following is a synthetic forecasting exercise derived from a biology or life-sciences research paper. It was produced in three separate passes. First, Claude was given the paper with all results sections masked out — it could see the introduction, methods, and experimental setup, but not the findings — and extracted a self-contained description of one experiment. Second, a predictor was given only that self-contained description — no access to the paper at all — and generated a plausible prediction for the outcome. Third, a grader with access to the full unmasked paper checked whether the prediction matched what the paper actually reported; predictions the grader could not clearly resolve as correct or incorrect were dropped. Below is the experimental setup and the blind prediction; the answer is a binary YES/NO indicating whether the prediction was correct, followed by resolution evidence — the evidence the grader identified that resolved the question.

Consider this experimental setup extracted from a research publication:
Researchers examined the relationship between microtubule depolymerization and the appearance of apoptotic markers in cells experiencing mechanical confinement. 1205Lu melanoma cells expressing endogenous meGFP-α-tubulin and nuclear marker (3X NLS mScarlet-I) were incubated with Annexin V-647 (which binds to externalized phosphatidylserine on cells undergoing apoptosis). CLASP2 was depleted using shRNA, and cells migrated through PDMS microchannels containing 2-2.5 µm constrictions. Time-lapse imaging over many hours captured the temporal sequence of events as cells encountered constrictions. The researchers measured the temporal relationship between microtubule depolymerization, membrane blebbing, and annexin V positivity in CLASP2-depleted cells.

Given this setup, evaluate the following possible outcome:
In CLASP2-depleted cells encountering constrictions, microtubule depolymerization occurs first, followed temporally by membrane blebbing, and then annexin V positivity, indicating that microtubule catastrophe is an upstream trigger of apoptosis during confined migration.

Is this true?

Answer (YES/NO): NO